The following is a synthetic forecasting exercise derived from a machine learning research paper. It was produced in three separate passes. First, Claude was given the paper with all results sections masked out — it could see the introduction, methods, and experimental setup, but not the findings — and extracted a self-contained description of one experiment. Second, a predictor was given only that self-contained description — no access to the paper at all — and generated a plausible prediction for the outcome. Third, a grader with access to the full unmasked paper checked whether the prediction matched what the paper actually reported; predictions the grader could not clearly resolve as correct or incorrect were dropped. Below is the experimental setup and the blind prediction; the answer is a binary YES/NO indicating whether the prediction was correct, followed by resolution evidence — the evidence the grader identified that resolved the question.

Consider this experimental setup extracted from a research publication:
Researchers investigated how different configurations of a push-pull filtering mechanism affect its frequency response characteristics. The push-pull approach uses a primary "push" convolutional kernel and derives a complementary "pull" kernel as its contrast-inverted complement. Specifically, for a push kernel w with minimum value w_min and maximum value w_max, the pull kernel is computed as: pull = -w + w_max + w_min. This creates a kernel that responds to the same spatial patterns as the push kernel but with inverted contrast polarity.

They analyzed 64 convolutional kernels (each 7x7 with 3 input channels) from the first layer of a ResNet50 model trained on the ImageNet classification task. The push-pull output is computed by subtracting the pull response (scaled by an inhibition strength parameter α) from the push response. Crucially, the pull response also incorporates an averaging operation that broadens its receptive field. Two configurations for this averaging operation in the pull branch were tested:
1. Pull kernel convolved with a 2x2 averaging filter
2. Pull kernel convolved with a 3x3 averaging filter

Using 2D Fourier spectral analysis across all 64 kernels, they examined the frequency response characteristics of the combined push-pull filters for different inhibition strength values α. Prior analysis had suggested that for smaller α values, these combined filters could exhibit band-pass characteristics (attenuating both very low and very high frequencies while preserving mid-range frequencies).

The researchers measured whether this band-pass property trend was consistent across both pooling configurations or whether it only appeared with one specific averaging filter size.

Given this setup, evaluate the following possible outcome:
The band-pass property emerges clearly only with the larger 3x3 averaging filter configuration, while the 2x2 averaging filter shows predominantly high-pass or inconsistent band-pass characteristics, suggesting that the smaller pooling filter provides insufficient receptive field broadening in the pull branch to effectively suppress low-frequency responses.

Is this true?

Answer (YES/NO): NO